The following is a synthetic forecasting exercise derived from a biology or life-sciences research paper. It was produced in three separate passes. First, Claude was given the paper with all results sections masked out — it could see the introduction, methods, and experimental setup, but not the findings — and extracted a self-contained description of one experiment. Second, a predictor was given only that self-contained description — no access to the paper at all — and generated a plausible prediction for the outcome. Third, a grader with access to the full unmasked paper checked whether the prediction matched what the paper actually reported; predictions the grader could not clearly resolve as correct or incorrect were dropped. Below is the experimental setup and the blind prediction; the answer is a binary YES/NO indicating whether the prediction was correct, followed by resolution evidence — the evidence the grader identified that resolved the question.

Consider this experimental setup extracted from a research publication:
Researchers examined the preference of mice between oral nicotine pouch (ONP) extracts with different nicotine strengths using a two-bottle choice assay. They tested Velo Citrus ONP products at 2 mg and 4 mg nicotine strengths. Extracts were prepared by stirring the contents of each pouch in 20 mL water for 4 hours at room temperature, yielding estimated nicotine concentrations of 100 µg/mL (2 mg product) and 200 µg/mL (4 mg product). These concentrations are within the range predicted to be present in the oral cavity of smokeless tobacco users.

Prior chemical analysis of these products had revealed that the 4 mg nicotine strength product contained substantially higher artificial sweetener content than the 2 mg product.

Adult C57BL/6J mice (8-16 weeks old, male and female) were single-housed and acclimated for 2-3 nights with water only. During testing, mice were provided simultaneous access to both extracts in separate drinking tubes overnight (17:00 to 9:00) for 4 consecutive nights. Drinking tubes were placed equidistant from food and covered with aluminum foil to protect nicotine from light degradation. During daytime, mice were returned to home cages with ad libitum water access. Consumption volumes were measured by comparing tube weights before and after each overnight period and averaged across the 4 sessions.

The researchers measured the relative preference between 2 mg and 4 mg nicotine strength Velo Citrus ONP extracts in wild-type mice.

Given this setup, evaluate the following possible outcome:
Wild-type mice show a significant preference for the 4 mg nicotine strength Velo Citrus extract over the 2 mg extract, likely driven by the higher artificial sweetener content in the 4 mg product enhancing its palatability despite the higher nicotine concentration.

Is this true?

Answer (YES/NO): NO